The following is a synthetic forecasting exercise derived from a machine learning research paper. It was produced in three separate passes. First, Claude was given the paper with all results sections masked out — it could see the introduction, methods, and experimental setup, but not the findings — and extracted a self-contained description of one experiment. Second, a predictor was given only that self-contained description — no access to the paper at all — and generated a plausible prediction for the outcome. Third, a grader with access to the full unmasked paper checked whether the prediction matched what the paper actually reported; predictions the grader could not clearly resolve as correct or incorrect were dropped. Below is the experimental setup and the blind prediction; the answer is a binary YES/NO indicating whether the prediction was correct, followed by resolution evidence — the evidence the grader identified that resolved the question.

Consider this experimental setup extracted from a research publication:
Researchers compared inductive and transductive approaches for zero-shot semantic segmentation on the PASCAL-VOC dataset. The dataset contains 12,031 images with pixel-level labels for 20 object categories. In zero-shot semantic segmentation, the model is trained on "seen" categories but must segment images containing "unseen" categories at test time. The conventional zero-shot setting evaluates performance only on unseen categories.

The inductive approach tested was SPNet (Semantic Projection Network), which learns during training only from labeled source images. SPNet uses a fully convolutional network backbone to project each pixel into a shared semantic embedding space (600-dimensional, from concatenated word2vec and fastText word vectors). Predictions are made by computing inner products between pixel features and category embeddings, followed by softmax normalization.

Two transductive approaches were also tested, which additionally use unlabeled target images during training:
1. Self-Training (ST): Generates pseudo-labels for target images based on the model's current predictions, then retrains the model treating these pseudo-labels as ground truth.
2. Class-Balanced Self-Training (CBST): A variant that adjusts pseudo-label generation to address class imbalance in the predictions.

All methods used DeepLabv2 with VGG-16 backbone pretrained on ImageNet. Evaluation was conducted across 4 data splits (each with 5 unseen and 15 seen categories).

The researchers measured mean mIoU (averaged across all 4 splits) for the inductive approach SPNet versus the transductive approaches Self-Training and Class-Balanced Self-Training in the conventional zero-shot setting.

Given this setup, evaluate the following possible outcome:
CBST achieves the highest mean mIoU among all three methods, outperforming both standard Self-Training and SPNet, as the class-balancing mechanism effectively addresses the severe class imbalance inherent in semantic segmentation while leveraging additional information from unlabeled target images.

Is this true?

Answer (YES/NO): NO